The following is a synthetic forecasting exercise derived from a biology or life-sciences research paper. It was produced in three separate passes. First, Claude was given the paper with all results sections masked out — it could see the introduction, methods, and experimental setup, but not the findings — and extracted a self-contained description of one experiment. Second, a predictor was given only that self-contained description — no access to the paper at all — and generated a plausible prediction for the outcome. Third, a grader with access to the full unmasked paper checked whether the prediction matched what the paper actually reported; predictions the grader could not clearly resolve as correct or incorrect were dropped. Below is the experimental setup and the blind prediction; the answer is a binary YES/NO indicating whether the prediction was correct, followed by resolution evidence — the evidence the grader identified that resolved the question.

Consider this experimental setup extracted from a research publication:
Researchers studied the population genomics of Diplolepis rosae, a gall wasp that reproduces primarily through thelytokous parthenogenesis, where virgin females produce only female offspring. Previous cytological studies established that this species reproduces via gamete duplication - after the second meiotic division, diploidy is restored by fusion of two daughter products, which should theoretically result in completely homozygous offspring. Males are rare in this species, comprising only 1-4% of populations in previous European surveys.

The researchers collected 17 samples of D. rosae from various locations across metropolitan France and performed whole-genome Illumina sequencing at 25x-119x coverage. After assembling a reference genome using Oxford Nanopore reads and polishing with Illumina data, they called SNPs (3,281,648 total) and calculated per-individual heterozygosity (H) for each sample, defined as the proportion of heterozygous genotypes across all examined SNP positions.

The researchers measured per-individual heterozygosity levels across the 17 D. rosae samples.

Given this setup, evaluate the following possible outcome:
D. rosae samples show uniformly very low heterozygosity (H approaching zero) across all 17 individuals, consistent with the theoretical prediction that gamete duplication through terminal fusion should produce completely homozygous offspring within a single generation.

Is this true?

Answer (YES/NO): NO